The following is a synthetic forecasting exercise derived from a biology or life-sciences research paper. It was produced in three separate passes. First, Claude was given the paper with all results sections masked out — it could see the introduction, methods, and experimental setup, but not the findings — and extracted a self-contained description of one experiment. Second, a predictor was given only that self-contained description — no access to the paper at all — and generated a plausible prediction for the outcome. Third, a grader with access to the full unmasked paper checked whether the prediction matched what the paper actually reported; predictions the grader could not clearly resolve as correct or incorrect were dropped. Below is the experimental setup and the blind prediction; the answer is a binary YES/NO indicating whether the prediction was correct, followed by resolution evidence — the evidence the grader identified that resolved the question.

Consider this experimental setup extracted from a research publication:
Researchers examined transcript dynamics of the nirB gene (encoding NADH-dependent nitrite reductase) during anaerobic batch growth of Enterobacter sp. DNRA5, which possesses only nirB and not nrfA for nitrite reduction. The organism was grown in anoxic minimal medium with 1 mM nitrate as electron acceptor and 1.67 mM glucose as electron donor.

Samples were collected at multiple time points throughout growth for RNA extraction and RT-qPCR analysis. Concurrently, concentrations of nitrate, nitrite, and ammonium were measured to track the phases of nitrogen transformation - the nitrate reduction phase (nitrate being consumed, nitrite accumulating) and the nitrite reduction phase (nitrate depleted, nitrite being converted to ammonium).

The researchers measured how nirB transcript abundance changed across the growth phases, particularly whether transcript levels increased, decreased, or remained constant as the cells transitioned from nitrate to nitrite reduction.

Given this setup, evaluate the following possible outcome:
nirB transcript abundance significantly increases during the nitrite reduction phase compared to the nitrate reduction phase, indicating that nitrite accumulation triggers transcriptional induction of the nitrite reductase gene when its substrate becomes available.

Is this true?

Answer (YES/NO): NO